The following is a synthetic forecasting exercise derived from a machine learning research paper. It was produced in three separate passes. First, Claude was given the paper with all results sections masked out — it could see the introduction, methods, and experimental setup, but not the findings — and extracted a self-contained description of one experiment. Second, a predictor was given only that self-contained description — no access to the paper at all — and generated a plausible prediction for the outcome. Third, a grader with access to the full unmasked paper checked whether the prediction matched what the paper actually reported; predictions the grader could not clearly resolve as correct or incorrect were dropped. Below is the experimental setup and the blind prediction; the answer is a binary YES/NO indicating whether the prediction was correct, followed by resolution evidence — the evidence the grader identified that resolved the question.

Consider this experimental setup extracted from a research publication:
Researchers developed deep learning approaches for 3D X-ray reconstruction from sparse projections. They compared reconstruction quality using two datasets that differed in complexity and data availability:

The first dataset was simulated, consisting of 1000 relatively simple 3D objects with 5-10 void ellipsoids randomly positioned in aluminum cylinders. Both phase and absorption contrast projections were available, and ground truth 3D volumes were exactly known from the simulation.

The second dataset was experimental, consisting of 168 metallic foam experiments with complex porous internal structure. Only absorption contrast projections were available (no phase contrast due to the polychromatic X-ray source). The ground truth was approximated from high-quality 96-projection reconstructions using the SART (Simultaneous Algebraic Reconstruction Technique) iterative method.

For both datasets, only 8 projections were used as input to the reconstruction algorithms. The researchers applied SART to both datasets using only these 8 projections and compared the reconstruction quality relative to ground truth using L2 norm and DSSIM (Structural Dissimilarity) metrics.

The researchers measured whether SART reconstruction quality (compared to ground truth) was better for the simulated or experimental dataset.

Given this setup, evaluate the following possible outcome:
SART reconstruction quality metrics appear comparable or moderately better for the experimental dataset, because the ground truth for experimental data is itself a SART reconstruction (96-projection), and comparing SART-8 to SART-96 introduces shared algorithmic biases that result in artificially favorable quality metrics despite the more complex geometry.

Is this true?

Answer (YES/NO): NO